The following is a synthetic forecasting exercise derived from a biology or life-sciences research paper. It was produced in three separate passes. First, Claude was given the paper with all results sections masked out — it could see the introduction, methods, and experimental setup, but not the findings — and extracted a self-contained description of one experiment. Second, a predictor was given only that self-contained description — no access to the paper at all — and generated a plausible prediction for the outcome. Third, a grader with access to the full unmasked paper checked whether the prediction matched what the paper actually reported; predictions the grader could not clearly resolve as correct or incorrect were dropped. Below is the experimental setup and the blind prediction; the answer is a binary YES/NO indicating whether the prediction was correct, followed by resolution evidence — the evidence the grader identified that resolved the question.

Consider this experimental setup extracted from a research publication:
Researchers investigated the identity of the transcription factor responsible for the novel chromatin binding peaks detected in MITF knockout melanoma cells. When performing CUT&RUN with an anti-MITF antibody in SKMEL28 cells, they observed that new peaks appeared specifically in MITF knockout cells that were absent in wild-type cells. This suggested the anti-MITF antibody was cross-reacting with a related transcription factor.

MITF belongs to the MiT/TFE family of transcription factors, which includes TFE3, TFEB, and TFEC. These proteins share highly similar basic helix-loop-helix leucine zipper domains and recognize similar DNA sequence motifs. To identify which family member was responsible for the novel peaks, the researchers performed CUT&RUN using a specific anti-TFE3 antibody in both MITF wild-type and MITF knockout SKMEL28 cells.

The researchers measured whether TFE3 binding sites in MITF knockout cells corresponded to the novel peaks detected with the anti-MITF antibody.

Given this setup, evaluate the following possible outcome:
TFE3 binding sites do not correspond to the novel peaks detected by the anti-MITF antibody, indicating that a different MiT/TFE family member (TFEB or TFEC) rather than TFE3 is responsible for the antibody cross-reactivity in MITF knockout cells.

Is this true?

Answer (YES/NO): NO